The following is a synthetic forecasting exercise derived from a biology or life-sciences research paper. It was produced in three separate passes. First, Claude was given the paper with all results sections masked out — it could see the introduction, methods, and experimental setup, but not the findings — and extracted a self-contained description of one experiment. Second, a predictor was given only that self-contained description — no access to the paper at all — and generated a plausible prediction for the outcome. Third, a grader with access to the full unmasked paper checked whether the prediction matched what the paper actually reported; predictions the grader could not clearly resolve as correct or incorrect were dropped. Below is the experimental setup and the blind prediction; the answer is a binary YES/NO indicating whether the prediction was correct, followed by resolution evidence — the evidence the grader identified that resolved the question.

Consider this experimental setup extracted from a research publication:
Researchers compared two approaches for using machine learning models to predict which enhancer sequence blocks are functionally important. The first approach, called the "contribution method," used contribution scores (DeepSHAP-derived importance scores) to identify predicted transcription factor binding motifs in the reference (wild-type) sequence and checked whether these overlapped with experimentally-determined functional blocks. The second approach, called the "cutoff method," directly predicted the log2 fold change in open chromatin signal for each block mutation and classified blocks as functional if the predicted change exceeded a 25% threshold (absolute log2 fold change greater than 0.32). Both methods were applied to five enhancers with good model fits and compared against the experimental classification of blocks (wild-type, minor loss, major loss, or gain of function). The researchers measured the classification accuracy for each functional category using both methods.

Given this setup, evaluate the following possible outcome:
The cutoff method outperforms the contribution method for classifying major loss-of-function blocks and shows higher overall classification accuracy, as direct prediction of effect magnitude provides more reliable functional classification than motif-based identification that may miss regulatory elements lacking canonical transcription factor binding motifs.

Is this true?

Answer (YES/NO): NO